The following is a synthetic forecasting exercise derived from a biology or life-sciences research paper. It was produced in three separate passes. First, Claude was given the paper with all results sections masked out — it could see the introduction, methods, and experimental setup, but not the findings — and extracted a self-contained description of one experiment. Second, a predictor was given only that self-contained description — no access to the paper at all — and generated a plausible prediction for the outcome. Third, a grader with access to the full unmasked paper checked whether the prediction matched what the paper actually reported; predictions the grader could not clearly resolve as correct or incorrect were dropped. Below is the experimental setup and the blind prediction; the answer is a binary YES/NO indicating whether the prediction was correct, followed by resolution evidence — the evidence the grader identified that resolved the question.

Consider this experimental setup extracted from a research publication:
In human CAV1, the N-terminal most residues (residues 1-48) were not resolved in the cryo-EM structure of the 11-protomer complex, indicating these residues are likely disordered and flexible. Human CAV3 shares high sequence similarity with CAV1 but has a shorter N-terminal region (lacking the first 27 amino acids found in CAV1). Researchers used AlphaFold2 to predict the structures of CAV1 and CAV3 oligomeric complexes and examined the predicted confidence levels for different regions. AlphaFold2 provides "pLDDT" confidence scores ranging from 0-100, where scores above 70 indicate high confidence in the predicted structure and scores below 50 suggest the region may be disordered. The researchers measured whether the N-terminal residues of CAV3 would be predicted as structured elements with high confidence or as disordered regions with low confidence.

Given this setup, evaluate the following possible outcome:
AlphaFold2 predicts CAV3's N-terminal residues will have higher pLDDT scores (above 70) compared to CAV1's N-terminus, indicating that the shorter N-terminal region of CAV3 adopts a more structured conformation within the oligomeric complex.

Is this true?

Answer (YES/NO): YES